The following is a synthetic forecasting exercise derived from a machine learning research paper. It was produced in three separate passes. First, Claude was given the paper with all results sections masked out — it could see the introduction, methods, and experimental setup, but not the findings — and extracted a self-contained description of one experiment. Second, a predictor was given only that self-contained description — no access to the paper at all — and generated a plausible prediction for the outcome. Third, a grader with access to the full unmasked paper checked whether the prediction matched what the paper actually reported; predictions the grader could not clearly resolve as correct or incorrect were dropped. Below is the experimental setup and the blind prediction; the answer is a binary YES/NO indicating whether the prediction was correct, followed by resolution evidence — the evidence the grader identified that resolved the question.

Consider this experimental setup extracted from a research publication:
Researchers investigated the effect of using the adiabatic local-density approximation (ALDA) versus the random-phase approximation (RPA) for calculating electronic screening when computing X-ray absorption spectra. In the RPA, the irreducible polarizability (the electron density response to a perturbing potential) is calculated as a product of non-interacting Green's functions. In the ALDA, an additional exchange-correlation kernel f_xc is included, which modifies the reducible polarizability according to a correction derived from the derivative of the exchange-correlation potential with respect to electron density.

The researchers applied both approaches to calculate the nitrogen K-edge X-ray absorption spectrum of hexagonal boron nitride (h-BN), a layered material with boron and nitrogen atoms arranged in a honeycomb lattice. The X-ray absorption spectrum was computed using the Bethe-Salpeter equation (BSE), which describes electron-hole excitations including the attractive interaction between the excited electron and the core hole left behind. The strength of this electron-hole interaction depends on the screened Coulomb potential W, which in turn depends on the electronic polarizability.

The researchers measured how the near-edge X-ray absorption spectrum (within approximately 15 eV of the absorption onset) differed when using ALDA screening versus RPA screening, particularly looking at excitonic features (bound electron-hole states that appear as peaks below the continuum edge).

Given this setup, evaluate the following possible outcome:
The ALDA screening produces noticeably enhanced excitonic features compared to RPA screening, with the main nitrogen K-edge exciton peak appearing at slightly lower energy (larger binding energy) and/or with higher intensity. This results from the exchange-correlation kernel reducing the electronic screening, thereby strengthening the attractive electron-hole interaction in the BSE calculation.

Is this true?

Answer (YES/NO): NO